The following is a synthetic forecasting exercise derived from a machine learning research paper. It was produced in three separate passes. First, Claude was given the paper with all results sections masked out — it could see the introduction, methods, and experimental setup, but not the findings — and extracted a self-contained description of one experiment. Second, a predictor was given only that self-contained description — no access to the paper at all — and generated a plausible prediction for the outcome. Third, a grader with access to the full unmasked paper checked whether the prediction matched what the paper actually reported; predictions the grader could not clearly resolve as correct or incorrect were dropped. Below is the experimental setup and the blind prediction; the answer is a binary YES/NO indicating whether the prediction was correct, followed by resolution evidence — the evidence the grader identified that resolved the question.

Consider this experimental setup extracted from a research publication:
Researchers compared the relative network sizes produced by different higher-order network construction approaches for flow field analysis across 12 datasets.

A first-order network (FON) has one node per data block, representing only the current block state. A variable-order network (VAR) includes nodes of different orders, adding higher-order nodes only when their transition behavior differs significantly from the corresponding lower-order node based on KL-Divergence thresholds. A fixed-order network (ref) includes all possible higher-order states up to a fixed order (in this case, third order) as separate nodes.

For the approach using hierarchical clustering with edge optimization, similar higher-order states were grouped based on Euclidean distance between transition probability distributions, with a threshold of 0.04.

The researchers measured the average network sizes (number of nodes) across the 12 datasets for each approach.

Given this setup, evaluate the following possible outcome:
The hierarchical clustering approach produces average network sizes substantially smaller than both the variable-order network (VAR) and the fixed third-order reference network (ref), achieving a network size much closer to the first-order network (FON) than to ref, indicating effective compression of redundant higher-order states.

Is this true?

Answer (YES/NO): YES